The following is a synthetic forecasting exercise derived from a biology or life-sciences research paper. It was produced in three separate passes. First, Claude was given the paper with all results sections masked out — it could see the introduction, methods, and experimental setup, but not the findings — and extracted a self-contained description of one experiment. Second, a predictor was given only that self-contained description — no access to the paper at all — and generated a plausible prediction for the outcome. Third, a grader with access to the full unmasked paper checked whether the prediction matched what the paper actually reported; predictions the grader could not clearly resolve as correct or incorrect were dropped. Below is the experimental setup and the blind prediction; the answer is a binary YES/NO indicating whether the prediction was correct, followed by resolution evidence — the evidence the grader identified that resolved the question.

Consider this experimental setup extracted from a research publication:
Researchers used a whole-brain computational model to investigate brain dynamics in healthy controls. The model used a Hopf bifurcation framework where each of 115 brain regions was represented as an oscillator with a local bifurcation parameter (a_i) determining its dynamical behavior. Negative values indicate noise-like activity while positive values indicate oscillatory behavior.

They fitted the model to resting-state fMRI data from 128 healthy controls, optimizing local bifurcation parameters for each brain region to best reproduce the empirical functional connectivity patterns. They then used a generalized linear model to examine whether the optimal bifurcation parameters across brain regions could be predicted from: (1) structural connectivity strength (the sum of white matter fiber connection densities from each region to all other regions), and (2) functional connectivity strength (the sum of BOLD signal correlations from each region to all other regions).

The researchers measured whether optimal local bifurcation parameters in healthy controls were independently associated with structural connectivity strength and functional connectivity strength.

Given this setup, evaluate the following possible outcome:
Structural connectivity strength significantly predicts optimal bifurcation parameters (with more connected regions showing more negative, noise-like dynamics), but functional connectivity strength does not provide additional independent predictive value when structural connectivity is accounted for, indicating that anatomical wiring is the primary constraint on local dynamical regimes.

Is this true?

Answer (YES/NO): NO